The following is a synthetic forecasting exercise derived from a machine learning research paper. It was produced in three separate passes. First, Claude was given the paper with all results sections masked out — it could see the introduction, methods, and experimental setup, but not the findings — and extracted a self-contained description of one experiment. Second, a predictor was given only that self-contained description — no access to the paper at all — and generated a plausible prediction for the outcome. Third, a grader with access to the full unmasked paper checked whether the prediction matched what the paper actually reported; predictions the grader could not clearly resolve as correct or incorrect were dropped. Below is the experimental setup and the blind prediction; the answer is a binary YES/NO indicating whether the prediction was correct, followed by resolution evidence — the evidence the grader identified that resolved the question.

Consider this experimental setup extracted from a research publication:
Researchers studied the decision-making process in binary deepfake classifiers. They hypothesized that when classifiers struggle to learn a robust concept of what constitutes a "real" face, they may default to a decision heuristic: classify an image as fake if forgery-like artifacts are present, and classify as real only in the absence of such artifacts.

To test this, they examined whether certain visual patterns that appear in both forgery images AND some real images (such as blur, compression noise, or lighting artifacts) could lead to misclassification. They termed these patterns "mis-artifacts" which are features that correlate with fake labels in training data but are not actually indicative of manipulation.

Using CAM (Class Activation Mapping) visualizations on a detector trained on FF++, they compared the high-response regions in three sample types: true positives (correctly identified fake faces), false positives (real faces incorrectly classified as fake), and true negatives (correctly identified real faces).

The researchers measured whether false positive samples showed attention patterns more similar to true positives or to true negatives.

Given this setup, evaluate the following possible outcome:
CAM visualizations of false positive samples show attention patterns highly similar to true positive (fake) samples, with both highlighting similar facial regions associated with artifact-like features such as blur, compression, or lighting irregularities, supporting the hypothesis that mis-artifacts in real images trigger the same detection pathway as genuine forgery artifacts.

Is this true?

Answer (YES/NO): YES